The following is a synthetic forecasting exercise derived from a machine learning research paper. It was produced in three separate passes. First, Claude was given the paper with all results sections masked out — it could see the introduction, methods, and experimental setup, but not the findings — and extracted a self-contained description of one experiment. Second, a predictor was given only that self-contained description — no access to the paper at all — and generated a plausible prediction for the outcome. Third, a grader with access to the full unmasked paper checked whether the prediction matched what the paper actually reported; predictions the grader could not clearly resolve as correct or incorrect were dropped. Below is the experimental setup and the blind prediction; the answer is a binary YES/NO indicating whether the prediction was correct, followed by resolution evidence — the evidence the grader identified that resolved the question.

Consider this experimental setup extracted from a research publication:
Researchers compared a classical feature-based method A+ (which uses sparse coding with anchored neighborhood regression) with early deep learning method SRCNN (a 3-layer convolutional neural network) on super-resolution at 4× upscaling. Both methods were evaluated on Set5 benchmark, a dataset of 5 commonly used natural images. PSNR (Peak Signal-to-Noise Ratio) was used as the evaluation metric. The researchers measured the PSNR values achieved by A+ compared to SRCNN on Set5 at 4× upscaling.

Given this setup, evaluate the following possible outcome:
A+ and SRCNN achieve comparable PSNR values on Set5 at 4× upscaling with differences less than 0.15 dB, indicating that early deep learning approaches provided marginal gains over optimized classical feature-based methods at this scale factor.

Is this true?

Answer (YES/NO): NO